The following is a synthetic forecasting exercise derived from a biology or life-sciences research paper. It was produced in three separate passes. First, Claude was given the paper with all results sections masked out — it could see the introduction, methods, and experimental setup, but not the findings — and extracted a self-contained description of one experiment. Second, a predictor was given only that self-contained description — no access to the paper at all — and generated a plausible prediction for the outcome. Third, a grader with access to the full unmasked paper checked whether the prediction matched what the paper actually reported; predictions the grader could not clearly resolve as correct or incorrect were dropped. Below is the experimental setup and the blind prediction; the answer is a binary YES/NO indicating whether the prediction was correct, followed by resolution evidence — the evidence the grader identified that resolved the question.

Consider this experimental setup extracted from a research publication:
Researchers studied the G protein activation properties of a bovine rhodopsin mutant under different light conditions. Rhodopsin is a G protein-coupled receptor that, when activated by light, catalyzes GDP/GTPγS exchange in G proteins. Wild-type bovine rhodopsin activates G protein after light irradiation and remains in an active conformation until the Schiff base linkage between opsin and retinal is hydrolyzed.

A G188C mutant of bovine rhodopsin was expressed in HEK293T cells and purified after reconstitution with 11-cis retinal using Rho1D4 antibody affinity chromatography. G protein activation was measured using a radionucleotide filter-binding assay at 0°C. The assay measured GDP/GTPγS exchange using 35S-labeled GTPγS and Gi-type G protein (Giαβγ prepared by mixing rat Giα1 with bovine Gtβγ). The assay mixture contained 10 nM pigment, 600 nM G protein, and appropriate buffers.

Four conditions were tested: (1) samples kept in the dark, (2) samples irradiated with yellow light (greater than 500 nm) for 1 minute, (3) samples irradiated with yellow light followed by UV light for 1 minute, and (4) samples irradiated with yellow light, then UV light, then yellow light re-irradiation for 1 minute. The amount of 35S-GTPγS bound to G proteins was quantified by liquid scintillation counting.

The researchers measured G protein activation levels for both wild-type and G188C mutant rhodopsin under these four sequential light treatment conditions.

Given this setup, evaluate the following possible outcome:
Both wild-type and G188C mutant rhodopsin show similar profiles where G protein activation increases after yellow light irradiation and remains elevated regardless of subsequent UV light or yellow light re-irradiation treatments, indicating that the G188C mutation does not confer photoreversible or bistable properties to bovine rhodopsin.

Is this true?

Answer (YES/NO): NO